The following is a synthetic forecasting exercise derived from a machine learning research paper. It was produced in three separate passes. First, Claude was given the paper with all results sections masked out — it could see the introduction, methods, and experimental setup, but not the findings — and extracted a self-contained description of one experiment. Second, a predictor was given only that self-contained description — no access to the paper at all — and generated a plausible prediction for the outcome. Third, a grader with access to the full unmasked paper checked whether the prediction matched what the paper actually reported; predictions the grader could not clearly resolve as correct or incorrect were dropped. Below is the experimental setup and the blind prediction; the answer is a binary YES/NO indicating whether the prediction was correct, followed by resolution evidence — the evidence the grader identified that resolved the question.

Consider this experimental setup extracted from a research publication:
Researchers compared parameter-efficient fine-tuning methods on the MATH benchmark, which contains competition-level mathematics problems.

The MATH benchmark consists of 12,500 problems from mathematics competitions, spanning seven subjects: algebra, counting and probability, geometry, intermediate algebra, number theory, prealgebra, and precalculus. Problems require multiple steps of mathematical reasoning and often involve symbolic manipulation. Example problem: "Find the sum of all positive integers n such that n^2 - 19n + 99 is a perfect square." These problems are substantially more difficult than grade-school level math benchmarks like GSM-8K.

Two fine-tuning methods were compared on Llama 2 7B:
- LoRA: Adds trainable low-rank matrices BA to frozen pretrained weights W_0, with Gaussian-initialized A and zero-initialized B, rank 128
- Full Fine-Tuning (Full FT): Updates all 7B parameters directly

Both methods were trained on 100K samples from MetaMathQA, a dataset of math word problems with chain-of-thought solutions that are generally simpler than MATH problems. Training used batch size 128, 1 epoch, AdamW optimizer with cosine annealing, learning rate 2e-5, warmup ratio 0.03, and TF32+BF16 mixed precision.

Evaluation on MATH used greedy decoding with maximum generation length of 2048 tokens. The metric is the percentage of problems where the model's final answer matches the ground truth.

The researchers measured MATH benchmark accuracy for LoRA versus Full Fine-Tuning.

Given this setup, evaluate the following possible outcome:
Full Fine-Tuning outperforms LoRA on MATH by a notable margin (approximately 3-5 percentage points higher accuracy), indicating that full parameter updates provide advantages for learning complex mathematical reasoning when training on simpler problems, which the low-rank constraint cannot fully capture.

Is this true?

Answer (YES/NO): NO